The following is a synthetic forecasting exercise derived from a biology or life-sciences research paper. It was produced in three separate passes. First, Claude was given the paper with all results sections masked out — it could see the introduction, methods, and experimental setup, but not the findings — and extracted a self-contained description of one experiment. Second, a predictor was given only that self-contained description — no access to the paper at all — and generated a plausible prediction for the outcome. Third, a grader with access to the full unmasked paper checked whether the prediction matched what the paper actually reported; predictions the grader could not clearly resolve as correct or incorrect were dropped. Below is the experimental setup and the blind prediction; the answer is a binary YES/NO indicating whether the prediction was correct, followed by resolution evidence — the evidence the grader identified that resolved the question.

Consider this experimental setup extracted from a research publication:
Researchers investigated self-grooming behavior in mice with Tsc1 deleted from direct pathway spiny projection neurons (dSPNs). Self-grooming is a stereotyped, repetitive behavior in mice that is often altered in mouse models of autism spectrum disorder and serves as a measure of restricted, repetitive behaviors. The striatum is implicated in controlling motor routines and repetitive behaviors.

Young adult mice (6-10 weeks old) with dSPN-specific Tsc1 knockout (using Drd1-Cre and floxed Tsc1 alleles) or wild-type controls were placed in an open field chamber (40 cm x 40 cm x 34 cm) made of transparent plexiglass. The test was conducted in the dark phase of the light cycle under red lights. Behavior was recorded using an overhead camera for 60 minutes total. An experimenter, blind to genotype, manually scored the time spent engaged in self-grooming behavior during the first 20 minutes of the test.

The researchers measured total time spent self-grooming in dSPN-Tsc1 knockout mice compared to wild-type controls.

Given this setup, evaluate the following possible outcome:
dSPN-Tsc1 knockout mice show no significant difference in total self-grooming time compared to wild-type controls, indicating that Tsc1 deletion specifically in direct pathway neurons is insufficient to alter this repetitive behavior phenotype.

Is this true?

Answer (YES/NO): YES